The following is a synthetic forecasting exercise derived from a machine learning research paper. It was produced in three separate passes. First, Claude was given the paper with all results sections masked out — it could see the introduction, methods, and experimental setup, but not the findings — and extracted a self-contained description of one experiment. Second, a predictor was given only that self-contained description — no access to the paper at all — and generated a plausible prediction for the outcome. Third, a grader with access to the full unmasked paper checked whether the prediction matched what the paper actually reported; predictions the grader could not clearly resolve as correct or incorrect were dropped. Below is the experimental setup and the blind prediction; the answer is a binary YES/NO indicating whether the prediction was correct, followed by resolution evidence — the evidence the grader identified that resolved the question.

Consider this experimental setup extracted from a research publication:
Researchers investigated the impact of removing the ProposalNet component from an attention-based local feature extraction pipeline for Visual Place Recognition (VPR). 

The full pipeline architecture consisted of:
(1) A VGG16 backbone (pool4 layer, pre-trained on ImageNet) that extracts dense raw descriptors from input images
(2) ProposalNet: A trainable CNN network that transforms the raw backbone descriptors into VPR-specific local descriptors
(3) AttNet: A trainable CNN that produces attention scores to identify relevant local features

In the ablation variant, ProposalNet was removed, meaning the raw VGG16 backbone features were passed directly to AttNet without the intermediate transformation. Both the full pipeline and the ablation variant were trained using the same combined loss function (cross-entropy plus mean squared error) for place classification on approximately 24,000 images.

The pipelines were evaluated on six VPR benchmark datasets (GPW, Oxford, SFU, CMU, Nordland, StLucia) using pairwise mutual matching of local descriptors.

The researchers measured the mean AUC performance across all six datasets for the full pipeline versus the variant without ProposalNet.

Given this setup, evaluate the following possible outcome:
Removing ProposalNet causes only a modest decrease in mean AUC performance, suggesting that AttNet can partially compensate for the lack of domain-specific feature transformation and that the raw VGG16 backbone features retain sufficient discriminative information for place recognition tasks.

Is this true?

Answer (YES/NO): NO